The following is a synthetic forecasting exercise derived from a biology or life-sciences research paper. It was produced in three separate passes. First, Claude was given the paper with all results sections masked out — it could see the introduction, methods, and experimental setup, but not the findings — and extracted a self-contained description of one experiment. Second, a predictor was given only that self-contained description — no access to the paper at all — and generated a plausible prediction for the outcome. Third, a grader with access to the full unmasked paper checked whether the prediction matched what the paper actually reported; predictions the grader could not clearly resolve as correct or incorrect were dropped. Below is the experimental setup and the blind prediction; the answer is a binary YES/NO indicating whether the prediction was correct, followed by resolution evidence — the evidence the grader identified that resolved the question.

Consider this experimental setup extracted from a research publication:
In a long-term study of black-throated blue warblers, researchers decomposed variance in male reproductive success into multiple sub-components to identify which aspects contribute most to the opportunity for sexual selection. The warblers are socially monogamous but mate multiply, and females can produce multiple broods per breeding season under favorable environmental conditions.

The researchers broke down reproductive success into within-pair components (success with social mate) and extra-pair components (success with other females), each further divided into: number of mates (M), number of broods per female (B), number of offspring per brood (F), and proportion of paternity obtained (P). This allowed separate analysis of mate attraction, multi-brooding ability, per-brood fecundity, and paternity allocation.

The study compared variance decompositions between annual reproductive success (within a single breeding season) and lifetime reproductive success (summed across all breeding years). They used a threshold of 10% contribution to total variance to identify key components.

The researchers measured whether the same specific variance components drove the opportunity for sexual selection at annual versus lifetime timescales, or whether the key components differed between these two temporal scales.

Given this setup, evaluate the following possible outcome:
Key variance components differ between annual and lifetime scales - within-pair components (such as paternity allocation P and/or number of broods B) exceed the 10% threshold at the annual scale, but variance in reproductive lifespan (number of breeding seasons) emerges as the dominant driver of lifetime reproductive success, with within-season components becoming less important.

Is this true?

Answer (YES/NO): NO